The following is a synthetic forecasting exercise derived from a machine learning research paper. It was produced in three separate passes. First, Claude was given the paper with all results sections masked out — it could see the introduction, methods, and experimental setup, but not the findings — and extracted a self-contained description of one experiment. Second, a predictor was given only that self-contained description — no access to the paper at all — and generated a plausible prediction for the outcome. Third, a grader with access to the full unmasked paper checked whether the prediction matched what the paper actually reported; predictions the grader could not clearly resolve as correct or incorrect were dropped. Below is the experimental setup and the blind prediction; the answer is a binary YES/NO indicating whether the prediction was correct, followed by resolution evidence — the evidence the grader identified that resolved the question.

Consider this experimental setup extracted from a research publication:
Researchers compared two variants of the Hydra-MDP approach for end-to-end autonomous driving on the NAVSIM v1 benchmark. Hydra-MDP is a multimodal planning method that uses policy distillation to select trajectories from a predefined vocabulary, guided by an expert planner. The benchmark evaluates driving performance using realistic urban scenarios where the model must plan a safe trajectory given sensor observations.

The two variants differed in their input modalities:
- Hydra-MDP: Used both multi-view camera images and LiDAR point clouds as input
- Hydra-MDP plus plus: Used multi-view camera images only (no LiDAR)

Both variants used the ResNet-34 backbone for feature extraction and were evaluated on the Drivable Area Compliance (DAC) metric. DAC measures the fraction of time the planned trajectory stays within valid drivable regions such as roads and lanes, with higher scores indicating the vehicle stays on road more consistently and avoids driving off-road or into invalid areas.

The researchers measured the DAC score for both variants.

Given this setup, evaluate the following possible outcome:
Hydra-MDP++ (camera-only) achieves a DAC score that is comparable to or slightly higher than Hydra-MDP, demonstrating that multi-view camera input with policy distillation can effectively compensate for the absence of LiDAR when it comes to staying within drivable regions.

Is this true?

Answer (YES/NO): YES